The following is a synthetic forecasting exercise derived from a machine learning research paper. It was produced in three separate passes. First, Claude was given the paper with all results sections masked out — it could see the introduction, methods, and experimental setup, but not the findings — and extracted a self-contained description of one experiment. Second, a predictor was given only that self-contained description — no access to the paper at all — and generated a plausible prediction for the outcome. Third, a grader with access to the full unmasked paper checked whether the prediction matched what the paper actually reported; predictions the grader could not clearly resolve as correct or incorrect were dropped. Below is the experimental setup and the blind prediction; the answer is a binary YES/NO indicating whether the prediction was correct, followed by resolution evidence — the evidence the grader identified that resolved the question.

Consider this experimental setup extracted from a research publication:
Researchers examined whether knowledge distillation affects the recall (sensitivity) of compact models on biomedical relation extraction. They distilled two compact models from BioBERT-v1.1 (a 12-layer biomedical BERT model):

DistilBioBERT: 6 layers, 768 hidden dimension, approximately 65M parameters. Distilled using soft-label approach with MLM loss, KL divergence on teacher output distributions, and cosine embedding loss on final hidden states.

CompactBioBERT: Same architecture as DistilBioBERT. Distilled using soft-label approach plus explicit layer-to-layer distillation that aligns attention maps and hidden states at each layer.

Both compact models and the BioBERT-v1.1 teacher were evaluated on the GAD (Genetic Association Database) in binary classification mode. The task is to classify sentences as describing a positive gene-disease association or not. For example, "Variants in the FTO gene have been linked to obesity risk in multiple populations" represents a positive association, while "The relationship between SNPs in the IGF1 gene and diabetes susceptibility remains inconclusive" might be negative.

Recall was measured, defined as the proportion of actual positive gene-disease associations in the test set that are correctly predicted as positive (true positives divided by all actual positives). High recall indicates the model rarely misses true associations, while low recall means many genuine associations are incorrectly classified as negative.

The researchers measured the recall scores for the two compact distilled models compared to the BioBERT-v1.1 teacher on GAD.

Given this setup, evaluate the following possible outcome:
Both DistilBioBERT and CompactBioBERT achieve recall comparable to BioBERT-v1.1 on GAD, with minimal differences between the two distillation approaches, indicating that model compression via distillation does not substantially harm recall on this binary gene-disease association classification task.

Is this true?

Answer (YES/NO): YES